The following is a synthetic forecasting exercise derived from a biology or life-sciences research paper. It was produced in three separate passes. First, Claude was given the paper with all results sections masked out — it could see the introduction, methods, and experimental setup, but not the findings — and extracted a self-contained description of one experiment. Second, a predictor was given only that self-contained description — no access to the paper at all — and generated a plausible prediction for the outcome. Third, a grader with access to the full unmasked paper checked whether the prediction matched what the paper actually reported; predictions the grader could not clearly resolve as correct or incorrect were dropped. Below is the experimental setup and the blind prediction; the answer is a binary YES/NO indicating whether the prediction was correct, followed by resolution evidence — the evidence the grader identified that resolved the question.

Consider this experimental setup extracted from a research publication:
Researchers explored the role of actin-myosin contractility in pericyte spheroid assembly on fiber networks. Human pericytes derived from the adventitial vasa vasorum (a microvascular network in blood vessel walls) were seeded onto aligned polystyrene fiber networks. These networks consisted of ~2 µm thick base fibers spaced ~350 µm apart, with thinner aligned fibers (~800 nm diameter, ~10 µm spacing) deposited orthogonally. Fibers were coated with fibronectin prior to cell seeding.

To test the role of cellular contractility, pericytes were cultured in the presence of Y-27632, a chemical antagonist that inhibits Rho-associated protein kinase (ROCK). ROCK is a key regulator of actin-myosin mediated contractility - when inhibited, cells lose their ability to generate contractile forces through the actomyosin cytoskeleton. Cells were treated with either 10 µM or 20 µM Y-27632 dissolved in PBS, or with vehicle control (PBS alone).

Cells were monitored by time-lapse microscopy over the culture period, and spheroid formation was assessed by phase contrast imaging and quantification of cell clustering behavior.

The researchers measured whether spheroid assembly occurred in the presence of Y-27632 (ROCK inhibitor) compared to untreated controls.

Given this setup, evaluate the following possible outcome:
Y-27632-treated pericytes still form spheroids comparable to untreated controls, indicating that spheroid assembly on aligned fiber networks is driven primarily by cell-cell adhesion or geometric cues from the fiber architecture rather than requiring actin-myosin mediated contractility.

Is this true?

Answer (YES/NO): NO